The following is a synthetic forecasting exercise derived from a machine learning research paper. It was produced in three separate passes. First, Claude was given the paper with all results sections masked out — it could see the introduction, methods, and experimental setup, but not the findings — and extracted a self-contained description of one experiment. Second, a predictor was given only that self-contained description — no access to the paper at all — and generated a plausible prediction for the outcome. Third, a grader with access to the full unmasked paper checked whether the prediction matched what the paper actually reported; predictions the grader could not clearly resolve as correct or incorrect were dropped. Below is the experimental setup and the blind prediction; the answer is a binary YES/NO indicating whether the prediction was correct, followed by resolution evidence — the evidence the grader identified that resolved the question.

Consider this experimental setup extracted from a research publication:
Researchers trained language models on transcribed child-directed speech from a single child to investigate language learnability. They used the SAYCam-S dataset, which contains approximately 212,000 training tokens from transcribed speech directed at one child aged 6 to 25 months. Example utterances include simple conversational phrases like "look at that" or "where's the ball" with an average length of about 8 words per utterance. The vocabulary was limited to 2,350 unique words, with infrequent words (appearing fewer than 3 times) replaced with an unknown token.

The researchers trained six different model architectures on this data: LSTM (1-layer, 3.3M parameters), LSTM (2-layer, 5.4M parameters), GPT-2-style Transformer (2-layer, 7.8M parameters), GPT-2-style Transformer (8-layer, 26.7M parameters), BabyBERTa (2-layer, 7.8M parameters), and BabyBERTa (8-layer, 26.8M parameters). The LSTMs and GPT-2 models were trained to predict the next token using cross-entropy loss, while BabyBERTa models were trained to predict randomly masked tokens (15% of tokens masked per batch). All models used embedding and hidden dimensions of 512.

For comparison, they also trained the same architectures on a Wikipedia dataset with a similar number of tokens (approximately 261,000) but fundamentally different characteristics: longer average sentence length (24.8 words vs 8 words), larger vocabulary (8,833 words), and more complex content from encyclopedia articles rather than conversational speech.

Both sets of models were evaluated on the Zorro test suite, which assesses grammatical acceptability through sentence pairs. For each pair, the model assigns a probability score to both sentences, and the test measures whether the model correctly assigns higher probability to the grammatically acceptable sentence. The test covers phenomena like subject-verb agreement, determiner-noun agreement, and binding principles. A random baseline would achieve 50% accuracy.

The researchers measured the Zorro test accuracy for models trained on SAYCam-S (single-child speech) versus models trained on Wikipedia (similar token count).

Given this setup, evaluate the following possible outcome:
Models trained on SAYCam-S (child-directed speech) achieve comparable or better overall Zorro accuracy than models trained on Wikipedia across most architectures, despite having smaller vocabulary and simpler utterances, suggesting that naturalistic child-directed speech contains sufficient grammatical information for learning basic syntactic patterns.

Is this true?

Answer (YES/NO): YES